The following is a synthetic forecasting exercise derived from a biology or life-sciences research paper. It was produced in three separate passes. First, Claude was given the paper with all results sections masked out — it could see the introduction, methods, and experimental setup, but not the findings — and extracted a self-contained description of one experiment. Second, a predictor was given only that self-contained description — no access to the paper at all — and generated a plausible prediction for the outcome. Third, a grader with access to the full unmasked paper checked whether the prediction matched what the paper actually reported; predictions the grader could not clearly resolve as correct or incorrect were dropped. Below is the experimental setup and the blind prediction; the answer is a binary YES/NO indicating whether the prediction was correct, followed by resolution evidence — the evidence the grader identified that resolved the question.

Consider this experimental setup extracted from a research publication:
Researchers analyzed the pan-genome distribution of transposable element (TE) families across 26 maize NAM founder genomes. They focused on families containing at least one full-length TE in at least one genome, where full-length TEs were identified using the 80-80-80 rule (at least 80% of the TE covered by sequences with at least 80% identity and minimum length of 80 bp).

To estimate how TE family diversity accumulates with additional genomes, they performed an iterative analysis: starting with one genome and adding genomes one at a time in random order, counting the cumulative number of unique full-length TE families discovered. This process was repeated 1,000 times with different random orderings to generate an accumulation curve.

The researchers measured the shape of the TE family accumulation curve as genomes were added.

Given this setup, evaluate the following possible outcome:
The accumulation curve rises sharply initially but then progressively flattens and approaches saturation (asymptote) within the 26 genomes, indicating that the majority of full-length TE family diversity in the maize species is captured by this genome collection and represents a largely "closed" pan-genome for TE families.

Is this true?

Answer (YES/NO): YES